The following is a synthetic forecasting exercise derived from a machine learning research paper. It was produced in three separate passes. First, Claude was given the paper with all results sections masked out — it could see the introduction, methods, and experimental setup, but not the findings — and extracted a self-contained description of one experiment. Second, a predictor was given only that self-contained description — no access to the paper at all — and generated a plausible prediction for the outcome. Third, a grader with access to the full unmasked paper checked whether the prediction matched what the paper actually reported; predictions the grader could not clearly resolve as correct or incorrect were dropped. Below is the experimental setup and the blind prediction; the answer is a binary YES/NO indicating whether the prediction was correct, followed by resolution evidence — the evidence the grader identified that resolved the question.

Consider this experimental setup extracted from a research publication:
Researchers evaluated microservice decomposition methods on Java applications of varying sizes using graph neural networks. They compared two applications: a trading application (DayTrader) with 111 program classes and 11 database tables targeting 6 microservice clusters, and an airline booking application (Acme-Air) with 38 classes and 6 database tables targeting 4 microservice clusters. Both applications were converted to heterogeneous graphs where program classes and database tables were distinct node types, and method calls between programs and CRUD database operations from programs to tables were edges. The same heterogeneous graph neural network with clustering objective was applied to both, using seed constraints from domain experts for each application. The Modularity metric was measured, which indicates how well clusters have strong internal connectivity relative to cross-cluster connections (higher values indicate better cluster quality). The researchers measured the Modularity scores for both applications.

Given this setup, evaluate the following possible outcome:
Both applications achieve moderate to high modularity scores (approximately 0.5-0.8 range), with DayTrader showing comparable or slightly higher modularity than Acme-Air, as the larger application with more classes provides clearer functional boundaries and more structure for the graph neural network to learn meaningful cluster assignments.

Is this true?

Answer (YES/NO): NO